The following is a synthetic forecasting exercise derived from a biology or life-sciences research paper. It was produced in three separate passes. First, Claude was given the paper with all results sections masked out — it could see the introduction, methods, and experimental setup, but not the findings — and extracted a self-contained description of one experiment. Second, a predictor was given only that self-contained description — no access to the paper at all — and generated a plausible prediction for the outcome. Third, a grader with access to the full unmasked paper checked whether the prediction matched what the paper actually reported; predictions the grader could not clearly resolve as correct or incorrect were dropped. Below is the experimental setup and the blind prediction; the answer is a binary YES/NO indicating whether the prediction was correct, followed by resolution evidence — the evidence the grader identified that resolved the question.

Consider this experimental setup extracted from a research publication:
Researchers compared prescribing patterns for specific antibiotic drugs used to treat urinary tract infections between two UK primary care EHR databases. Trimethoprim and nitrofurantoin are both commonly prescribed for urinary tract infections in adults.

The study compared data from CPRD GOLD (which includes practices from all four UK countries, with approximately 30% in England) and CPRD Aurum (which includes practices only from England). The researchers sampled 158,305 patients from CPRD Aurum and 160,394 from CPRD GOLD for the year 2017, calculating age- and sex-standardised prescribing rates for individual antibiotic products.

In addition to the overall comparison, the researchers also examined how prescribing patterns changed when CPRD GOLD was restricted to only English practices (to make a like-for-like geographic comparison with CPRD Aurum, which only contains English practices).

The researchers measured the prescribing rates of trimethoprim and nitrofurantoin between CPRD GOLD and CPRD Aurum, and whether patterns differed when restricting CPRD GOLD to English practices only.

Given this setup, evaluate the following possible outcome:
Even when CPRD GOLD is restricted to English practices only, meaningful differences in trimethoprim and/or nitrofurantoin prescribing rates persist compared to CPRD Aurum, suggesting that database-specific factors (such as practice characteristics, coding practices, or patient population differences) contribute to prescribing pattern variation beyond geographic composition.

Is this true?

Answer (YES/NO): NO